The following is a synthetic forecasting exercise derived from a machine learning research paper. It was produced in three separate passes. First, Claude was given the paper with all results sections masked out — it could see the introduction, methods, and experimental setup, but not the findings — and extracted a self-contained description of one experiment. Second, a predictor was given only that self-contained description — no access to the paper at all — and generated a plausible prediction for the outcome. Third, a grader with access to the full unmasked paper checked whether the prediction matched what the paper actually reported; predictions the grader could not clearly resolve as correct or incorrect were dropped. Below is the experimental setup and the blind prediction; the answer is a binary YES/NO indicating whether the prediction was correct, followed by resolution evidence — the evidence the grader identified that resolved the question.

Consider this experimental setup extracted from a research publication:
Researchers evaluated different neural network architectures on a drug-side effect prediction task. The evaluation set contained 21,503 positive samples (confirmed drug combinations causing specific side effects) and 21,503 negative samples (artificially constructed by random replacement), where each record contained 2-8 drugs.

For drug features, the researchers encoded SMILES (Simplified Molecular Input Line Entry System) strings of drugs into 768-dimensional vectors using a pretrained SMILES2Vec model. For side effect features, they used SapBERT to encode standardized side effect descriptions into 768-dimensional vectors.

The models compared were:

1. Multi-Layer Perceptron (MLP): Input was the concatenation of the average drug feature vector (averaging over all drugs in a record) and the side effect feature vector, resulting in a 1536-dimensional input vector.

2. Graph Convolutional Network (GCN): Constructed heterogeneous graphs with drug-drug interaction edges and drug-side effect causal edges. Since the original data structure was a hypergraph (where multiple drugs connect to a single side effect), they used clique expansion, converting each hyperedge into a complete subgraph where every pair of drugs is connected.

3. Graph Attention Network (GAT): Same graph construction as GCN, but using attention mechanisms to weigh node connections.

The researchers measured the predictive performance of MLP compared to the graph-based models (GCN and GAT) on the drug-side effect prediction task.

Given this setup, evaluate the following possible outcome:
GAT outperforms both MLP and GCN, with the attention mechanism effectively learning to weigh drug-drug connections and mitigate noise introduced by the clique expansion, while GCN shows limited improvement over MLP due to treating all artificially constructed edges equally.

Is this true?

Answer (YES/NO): NO